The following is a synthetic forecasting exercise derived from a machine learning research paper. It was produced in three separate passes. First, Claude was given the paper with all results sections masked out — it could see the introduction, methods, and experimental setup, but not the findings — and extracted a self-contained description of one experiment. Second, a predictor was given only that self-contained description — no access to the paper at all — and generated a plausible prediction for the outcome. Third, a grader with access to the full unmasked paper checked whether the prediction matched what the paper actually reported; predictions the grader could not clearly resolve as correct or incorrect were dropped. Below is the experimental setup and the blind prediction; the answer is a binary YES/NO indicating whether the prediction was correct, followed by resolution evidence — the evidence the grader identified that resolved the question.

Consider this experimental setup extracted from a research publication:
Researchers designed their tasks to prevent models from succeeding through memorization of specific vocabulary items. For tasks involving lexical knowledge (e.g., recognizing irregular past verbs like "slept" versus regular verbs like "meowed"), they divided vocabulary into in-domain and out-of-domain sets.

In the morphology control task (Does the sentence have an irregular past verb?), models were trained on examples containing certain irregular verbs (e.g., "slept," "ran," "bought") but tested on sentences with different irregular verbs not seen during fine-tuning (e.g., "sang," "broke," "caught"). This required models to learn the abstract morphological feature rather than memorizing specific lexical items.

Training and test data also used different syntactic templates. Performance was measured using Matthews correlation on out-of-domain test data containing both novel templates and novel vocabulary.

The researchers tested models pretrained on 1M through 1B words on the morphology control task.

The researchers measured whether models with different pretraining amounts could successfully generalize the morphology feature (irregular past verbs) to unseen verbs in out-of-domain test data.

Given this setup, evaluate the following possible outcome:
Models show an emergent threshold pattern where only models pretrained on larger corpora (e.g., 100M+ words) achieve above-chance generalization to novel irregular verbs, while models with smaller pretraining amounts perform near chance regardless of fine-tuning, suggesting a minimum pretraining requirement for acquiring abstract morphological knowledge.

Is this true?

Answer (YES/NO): NO